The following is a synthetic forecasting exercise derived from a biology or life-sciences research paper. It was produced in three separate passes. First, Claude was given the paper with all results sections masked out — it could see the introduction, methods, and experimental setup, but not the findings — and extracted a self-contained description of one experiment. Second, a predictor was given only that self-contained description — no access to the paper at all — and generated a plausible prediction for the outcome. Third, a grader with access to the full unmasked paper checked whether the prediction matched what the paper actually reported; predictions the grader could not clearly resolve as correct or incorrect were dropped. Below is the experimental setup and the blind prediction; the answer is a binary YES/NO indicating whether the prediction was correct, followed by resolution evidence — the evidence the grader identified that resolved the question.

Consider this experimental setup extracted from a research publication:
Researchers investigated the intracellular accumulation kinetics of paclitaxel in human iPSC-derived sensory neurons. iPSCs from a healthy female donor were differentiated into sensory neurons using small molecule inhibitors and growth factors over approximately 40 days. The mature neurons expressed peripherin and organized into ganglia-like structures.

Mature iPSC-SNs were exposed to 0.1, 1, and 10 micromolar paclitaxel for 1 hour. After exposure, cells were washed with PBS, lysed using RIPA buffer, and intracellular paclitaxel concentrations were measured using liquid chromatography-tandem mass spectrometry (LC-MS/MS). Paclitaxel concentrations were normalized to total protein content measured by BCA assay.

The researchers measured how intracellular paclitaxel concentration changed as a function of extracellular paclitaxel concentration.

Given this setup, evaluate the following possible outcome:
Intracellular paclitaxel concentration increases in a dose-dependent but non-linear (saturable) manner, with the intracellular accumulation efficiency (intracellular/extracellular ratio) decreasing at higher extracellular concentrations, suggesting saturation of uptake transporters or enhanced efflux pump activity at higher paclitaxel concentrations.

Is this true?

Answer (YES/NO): NO